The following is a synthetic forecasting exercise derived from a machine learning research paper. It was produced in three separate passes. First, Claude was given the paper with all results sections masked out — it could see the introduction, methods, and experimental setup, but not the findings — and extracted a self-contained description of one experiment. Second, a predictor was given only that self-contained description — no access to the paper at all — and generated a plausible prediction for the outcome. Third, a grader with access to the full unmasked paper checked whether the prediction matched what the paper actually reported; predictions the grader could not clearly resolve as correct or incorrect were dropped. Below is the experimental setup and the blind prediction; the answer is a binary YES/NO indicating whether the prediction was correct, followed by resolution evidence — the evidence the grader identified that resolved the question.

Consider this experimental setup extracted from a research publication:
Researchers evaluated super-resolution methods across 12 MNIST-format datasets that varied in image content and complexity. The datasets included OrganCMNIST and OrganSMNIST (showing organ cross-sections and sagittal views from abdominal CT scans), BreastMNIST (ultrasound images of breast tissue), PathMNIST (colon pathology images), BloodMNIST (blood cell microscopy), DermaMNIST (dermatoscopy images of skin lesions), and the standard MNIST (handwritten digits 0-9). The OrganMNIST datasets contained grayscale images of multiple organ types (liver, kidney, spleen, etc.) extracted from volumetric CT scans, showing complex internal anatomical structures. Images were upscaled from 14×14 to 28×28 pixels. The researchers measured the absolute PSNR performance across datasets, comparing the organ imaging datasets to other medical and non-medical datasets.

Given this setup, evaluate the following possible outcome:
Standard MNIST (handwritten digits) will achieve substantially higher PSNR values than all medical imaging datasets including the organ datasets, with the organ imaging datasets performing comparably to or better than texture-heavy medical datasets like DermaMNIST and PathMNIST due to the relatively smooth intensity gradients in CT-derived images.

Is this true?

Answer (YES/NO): NO